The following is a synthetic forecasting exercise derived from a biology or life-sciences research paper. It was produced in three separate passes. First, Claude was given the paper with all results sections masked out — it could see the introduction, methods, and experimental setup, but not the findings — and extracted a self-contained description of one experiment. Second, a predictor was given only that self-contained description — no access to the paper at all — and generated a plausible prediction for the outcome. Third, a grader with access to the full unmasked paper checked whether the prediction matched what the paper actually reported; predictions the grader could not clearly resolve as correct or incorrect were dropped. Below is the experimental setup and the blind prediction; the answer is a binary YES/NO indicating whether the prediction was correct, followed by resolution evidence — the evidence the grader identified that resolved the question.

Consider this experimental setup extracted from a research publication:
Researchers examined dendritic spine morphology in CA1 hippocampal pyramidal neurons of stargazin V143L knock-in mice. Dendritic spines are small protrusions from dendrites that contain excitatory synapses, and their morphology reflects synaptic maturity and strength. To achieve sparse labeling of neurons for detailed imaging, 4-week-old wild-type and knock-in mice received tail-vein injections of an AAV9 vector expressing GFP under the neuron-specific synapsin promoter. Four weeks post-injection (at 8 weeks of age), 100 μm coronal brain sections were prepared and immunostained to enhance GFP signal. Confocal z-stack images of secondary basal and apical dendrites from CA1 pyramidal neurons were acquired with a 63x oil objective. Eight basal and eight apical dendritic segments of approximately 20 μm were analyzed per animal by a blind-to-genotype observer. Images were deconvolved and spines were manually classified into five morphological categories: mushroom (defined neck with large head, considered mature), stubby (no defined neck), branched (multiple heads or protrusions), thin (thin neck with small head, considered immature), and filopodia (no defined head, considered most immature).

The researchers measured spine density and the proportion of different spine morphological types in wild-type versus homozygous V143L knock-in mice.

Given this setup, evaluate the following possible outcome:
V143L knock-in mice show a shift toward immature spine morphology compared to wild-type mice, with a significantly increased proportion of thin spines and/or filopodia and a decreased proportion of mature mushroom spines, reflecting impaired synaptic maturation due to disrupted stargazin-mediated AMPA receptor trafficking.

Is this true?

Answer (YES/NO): NO